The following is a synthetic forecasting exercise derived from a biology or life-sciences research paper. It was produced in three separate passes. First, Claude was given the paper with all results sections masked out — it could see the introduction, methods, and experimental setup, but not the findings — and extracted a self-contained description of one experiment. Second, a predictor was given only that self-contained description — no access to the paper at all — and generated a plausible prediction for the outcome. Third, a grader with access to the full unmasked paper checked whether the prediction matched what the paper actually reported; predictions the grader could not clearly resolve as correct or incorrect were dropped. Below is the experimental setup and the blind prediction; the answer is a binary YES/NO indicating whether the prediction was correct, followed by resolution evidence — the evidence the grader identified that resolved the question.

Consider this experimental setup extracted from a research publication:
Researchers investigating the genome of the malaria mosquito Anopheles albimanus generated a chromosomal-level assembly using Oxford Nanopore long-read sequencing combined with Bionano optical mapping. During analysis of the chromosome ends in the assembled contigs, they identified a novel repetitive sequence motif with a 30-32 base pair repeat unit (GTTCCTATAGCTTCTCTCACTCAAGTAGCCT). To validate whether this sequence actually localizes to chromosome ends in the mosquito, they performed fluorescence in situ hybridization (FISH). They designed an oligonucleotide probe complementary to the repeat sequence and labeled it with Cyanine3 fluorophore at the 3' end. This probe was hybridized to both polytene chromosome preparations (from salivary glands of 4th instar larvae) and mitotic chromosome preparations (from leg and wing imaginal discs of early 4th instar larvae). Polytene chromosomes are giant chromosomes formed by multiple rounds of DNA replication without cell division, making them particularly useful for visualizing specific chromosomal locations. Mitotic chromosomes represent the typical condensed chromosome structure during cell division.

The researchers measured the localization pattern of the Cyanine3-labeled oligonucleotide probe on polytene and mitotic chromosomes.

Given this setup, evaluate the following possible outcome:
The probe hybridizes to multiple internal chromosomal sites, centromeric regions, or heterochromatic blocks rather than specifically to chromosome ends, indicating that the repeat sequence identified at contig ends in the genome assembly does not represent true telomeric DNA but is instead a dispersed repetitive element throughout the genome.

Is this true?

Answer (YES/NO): NO